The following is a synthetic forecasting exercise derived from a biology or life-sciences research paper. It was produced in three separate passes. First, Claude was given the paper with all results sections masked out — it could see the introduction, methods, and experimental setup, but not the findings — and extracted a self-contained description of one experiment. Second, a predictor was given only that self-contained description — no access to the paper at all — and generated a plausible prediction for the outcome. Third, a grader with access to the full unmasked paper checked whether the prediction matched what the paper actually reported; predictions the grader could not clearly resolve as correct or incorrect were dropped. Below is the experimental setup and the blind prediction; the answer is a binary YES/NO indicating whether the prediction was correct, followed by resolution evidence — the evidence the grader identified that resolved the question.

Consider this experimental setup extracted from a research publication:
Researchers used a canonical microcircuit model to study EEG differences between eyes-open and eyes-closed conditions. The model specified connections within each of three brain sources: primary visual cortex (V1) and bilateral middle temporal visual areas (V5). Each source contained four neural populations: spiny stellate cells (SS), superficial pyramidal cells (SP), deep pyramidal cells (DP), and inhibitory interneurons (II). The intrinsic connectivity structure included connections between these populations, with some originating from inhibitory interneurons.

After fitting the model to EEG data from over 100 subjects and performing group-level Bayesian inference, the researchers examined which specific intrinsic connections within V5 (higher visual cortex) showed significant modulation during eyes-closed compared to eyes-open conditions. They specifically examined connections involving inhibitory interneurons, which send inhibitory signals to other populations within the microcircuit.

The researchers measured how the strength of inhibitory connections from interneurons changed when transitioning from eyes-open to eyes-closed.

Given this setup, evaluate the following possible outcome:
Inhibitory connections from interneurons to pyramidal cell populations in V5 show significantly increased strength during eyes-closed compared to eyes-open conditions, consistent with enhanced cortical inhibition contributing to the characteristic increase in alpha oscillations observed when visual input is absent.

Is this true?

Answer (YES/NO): NO